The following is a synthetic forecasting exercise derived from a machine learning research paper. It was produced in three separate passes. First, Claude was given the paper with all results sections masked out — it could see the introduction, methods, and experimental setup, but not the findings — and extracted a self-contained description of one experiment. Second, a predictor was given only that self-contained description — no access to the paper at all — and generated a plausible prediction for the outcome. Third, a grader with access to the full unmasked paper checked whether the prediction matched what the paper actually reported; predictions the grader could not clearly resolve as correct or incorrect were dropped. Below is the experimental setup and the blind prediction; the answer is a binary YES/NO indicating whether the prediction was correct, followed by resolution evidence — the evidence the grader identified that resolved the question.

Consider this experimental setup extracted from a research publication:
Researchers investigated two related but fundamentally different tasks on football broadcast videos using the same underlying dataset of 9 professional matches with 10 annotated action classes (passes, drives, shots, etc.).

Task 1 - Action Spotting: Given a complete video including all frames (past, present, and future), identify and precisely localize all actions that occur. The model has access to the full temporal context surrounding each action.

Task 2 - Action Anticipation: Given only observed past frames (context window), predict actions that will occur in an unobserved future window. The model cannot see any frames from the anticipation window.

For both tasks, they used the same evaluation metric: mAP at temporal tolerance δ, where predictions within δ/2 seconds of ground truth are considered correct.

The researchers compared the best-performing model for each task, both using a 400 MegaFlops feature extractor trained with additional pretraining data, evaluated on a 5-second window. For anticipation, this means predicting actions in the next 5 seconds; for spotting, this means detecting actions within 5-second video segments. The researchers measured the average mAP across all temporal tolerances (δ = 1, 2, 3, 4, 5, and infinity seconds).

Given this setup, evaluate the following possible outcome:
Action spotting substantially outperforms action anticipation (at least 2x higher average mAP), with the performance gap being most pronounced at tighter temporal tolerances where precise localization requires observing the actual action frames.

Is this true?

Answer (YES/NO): YES